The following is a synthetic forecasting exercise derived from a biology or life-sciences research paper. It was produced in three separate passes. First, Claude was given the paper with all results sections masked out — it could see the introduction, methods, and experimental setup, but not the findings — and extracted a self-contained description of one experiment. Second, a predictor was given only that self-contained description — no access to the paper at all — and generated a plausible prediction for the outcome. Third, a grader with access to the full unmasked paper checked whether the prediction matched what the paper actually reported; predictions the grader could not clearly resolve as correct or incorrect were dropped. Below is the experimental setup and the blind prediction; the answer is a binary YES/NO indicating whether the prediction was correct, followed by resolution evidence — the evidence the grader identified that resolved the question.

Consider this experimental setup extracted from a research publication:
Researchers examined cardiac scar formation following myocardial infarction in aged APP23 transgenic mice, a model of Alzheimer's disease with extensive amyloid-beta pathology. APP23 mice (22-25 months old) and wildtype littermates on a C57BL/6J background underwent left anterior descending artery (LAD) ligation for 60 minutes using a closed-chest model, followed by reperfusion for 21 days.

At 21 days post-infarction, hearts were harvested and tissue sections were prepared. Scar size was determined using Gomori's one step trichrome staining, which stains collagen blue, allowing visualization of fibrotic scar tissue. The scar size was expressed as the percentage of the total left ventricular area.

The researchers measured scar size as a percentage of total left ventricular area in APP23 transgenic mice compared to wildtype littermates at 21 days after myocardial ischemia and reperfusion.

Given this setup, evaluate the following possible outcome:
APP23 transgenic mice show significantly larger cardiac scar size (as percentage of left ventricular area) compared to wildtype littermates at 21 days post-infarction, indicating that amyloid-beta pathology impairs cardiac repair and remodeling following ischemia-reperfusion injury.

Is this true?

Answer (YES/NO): NO